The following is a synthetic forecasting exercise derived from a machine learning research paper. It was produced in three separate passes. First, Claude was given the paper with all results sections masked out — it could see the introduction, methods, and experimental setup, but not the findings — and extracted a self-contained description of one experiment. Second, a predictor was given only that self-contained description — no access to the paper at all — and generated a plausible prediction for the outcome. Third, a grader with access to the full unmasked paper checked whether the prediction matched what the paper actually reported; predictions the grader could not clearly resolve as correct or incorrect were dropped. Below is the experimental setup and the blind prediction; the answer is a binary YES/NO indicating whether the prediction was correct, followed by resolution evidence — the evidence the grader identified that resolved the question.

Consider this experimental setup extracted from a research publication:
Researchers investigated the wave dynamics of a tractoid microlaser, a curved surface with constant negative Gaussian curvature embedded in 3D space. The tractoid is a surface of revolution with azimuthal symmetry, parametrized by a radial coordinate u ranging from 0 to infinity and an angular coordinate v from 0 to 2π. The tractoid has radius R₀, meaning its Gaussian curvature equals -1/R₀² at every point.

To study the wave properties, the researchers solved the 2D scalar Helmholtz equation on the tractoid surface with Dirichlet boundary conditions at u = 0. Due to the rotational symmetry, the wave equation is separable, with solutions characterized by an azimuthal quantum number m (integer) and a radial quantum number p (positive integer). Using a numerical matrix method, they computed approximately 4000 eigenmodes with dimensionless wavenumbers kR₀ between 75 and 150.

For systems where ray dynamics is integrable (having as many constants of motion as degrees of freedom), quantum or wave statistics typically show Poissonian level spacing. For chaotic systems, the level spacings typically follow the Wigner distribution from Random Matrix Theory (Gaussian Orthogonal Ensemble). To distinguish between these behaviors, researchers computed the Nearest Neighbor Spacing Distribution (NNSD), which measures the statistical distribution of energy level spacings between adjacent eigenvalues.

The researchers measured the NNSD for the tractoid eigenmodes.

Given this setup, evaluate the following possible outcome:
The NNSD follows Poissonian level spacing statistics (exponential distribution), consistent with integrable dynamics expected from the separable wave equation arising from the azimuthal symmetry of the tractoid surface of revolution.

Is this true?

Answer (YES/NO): YES